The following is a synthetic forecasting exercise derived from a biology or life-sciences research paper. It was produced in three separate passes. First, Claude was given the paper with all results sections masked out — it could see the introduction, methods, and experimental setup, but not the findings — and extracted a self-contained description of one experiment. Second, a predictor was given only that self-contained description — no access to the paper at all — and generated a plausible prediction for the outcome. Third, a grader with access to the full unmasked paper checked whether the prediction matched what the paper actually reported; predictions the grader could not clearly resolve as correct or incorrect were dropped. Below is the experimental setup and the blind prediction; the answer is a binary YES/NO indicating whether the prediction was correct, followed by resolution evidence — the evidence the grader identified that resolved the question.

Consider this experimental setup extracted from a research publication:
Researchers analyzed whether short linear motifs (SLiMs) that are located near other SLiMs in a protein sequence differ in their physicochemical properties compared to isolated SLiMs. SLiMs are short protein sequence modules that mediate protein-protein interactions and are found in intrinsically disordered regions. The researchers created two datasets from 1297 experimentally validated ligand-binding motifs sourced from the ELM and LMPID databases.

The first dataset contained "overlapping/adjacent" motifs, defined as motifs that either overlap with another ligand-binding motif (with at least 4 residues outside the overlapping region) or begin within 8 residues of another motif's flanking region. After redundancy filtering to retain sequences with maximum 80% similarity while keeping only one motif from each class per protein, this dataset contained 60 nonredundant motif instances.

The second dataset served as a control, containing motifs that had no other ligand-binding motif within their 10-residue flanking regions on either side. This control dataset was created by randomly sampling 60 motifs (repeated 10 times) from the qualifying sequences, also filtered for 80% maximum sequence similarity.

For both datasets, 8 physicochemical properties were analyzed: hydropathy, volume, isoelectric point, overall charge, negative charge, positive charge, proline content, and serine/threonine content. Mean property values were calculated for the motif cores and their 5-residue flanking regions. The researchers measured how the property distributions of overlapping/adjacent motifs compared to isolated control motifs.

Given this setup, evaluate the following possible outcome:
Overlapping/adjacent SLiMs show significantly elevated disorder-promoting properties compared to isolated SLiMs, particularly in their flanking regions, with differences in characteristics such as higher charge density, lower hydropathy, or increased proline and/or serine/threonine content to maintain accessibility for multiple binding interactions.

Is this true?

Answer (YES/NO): NO